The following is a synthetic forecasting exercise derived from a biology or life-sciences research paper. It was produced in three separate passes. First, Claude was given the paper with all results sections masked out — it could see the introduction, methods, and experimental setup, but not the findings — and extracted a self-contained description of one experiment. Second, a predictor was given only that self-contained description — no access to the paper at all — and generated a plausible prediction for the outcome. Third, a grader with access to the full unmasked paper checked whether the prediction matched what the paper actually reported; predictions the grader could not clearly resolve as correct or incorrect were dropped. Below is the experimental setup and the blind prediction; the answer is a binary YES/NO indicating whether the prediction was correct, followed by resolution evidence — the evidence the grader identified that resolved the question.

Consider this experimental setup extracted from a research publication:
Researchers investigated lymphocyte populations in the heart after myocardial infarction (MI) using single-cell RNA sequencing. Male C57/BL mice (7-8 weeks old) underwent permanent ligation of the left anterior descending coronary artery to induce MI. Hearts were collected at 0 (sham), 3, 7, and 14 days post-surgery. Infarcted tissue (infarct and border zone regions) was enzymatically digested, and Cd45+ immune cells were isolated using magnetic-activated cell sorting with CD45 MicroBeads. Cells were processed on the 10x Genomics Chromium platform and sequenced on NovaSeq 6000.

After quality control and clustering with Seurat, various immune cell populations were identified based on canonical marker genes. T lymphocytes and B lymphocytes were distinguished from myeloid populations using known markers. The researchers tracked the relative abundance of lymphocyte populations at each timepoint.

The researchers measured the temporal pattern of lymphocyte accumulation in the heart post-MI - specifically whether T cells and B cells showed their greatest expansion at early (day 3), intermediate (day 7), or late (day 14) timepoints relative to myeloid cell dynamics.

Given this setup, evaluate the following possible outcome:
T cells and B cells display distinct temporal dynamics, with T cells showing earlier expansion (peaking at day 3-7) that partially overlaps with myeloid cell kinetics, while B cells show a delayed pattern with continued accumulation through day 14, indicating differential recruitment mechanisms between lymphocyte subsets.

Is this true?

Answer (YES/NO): NO